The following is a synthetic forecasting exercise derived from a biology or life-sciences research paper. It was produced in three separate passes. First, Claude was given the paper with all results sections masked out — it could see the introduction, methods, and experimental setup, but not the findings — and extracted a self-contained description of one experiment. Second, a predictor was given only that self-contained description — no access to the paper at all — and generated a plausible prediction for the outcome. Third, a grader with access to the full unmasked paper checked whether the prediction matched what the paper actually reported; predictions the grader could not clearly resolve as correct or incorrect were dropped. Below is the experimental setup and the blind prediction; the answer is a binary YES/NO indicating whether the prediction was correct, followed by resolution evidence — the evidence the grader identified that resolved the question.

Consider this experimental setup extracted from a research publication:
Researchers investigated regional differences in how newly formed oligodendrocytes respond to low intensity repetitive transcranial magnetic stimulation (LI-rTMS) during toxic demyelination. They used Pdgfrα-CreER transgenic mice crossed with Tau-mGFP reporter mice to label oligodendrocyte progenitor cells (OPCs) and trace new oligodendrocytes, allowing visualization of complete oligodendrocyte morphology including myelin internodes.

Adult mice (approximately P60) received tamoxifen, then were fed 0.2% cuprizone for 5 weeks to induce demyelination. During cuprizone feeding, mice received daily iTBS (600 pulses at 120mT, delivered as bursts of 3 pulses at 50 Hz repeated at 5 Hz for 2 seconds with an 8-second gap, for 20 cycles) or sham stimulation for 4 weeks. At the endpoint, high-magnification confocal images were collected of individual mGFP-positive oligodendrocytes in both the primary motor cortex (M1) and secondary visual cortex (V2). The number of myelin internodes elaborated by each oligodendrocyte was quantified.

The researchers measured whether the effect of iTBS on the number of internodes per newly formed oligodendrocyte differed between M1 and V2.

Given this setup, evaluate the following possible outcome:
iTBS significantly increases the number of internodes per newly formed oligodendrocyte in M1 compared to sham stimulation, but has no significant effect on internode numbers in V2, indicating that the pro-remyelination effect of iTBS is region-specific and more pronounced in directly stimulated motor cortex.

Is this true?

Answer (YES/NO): YES